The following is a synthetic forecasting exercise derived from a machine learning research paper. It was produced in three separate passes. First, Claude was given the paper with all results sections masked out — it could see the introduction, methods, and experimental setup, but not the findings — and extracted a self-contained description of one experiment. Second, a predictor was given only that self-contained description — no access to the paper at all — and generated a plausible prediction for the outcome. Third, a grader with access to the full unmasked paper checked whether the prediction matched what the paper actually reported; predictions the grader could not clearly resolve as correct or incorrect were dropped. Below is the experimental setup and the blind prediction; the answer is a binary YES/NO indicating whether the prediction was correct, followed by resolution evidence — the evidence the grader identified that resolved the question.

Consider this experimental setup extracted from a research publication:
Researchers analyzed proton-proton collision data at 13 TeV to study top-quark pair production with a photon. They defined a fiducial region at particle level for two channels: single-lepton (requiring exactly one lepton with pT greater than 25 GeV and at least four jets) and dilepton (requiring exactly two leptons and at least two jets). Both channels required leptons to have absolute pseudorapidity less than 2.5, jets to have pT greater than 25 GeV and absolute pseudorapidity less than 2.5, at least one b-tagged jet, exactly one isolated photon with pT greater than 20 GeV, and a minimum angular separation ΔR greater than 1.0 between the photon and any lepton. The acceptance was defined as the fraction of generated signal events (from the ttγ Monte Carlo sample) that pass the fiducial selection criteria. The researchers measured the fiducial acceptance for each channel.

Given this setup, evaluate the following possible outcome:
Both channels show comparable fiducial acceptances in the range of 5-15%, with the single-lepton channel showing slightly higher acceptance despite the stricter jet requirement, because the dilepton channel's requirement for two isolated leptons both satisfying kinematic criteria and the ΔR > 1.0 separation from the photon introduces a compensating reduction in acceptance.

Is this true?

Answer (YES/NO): NO